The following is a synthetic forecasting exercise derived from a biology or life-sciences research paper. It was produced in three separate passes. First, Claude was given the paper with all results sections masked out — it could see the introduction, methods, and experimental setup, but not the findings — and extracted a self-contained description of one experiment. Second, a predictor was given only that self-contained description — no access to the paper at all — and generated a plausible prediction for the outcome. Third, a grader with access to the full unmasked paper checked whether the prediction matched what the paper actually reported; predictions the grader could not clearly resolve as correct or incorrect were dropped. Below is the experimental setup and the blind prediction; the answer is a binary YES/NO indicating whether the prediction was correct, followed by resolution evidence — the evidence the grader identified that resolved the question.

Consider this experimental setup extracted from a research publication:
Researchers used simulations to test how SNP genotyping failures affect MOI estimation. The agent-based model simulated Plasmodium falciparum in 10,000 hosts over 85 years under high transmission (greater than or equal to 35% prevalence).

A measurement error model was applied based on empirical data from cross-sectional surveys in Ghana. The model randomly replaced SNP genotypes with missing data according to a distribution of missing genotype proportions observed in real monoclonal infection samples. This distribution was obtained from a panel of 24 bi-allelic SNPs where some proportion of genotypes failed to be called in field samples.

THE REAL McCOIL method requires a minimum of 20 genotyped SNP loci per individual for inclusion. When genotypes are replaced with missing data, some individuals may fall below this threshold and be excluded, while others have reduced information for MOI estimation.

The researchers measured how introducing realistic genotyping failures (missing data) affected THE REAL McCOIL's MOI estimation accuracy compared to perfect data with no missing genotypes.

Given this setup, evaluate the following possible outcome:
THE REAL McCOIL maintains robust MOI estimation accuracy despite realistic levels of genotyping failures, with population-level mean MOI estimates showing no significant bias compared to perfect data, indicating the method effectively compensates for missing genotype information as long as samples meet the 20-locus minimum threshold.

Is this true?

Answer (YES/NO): NO